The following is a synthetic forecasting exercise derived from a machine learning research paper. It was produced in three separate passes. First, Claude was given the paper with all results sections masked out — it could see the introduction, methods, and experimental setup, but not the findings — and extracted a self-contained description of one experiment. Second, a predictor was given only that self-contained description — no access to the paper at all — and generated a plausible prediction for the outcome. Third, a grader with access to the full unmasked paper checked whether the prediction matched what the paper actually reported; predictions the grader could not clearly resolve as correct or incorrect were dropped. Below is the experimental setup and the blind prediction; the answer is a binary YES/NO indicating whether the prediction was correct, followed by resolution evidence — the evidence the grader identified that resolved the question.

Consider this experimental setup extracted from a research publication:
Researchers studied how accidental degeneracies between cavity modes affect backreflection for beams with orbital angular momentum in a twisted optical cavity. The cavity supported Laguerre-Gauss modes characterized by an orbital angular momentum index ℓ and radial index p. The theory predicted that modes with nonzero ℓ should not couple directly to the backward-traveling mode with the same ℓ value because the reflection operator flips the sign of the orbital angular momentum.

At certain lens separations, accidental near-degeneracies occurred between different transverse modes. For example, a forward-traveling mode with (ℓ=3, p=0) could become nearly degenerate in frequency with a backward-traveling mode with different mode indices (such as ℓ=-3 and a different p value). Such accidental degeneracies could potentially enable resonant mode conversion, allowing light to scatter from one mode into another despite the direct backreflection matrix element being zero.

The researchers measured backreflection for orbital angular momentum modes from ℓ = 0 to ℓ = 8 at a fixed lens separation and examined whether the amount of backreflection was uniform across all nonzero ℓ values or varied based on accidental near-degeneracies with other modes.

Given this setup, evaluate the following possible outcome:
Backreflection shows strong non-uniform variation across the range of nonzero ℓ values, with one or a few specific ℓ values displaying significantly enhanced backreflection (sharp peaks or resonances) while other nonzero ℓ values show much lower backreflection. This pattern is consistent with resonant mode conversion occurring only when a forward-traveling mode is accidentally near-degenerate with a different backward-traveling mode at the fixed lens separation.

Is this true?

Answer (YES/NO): YES